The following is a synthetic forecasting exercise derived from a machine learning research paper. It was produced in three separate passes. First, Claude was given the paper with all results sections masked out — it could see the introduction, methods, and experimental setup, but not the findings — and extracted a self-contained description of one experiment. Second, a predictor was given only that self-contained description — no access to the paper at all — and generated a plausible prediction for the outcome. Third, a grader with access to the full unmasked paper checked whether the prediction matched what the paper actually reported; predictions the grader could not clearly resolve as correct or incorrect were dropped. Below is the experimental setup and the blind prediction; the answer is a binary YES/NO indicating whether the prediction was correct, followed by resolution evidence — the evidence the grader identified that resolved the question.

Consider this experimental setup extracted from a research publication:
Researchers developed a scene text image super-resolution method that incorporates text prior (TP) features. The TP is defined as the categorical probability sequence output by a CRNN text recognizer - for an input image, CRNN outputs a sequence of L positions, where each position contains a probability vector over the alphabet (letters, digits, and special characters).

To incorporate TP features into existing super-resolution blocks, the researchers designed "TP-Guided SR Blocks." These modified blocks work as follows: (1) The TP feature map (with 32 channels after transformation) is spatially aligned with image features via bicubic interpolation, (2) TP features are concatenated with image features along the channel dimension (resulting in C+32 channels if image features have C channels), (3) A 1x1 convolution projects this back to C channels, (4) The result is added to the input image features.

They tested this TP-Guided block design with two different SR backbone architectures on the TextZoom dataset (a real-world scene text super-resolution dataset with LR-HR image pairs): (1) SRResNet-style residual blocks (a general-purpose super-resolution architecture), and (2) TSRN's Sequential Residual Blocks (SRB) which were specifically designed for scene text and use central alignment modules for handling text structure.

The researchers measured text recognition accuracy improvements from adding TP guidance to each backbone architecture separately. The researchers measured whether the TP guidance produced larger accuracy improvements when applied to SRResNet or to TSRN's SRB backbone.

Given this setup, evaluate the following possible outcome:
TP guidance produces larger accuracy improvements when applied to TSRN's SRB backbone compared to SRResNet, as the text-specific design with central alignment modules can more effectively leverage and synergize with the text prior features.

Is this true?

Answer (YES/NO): NO